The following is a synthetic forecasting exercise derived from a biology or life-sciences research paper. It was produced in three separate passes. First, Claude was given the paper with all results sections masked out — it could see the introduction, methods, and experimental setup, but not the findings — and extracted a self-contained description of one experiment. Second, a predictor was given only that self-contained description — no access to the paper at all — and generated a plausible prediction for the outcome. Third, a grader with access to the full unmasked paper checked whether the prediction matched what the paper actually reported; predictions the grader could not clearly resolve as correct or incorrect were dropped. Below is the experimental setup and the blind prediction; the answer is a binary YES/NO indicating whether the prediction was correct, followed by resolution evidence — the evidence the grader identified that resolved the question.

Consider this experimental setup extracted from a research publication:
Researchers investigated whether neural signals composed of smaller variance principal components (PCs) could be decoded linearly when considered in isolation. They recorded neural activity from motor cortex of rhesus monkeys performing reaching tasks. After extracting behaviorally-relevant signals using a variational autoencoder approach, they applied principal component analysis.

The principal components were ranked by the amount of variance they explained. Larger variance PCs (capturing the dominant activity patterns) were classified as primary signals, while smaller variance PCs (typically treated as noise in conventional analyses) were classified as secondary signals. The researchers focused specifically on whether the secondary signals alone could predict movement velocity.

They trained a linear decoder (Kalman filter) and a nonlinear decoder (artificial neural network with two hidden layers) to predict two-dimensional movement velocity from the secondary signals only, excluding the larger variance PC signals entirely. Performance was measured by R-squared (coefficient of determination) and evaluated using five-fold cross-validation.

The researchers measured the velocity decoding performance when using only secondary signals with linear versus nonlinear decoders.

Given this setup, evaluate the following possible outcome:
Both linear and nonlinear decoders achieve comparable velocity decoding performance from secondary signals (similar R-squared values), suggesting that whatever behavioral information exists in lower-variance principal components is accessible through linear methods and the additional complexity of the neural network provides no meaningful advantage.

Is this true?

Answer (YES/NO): NO